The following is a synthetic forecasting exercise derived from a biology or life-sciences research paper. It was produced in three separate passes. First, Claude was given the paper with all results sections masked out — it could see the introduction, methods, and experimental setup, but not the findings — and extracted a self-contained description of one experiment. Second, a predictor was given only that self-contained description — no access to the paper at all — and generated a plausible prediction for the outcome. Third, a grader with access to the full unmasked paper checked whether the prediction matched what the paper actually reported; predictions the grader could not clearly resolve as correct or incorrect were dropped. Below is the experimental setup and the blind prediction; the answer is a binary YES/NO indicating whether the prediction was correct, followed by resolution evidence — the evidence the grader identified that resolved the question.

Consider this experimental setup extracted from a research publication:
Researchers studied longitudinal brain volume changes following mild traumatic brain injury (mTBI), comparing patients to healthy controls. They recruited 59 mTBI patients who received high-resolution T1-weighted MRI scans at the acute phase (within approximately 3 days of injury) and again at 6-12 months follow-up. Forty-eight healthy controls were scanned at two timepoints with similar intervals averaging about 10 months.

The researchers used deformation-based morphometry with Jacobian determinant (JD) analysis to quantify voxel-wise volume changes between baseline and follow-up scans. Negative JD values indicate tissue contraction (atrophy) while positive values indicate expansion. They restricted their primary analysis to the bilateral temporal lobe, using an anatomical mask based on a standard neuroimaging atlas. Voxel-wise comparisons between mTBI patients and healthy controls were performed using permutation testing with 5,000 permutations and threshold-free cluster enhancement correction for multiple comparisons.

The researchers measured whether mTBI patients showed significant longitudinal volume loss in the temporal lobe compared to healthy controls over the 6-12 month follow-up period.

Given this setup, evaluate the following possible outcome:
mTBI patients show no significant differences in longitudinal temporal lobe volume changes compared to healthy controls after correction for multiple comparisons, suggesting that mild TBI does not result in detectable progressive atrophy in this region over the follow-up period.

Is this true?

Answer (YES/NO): NO